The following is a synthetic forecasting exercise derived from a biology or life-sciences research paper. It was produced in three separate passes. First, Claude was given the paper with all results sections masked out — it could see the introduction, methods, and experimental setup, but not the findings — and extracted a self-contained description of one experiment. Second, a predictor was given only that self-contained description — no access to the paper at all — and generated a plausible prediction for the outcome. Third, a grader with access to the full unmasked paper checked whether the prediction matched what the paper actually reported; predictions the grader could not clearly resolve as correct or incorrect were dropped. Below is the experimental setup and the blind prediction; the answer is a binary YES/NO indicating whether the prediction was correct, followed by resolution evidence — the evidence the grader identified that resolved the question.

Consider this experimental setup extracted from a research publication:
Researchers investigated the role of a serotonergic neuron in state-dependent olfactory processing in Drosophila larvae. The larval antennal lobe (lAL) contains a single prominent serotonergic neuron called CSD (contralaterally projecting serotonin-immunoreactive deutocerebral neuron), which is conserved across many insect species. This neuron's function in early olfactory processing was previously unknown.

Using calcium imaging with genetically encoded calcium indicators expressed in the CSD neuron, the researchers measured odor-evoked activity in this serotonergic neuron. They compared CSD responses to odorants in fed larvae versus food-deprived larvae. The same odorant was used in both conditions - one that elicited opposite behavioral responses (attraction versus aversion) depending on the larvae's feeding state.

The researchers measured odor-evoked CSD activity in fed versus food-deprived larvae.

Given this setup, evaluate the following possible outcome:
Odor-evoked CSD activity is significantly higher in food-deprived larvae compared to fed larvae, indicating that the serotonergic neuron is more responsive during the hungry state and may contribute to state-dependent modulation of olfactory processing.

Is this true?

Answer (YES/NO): YES